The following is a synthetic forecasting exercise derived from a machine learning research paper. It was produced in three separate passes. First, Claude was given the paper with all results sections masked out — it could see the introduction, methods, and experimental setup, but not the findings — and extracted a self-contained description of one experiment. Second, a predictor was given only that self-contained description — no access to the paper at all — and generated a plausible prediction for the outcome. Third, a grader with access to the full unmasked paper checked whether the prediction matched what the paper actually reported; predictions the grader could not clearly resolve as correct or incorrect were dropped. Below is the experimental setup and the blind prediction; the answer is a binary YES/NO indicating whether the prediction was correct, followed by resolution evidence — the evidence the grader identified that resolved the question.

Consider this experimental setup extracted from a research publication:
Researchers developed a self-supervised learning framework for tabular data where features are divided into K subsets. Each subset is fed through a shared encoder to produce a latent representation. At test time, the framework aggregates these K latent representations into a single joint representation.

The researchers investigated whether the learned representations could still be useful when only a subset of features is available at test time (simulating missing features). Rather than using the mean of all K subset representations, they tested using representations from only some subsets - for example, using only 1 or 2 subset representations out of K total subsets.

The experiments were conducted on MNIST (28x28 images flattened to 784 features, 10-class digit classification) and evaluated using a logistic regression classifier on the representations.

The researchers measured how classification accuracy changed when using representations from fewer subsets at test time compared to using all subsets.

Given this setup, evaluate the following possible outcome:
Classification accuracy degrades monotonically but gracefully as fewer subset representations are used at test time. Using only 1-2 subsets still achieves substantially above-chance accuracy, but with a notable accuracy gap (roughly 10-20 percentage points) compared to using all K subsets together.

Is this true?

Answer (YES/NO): YES